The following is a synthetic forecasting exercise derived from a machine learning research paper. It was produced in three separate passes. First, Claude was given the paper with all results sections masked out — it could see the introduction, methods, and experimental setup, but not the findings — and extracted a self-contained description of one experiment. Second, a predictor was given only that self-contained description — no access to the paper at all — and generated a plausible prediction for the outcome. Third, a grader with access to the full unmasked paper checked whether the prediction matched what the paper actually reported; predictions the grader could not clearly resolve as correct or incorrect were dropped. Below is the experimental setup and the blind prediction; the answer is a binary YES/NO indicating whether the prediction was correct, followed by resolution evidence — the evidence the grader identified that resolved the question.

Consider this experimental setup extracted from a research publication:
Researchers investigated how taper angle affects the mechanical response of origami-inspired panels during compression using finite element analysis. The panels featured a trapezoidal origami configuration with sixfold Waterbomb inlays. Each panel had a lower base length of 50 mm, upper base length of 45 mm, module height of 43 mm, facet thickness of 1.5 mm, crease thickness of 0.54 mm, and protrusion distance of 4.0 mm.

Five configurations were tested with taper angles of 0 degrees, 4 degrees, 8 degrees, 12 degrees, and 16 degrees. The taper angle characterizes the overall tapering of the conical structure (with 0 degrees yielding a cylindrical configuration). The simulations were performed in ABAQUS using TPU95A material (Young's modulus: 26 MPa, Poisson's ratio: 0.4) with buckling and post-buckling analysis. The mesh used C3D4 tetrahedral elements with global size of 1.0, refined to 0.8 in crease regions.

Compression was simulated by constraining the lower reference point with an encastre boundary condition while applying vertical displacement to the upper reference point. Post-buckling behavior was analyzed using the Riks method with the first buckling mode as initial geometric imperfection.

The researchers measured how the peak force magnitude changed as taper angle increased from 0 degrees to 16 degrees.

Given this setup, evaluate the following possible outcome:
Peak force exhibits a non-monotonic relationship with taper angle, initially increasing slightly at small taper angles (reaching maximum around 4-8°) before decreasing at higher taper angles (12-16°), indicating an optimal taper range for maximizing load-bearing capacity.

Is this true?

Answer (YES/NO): NO